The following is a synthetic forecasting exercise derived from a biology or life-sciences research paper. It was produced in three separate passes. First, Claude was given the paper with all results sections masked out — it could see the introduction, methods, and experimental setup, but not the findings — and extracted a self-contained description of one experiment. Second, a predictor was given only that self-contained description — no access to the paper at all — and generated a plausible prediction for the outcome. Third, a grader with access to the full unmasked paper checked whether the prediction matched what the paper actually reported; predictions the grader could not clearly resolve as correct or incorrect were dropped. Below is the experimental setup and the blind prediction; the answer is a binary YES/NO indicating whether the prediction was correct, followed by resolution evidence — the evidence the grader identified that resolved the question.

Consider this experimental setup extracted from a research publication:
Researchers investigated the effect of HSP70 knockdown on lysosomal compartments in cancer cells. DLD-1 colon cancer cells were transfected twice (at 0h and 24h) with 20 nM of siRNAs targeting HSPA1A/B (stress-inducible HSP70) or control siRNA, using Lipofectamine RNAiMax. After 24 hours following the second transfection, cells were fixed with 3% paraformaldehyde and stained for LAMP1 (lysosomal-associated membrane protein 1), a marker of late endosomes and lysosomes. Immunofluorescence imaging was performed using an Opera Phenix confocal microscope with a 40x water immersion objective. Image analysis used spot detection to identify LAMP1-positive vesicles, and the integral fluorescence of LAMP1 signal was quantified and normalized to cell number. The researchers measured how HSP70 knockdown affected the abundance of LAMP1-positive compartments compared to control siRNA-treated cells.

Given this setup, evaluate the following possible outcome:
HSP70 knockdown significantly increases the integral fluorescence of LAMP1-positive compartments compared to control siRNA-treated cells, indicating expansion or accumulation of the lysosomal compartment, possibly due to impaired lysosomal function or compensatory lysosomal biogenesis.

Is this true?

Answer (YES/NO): YES